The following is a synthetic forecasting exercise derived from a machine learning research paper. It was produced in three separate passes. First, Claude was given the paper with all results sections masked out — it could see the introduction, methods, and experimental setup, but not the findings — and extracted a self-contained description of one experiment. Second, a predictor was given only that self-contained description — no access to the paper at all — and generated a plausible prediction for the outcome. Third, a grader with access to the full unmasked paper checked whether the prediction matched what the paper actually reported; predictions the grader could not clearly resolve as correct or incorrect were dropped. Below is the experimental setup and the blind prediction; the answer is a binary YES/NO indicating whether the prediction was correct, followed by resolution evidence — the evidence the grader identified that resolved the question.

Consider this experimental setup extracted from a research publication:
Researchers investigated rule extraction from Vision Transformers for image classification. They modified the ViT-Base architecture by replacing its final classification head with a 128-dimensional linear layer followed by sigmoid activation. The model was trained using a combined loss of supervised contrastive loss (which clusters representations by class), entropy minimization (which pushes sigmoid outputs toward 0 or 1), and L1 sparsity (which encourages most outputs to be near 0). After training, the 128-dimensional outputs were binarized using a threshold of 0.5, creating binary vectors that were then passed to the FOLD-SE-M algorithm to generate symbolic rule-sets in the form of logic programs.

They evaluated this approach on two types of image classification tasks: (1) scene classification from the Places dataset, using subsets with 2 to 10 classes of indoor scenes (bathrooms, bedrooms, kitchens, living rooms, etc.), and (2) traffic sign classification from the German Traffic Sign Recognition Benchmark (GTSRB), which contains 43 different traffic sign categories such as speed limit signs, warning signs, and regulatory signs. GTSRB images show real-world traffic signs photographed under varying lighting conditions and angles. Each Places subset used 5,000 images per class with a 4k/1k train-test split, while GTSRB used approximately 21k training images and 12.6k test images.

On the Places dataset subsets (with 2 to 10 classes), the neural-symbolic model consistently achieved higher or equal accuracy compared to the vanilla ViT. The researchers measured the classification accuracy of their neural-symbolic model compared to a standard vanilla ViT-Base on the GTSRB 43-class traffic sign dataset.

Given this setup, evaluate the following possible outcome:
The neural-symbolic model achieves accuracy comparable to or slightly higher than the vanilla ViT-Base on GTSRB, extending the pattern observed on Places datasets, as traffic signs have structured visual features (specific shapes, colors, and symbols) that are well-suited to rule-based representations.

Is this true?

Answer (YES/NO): NO